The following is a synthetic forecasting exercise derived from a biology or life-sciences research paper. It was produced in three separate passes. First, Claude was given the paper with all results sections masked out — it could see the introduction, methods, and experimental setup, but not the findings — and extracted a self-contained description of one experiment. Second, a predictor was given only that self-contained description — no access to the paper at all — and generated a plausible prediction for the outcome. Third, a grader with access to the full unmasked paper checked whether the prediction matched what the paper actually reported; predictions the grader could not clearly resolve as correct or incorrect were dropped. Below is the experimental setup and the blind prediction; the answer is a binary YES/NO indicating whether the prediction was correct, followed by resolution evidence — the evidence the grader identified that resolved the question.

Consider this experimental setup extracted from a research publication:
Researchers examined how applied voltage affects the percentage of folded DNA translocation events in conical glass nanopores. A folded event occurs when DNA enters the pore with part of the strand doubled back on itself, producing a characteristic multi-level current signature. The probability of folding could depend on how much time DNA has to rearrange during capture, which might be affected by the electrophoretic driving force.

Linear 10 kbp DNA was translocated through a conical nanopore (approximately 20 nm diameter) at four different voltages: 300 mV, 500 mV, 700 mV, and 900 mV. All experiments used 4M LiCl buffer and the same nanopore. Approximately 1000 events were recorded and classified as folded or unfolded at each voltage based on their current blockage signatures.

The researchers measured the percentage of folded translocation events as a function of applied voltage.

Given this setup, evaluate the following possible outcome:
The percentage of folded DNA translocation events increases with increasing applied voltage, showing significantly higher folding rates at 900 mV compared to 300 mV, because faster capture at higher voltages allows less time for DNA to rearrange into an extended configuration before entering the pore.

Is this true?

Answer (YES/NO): NO